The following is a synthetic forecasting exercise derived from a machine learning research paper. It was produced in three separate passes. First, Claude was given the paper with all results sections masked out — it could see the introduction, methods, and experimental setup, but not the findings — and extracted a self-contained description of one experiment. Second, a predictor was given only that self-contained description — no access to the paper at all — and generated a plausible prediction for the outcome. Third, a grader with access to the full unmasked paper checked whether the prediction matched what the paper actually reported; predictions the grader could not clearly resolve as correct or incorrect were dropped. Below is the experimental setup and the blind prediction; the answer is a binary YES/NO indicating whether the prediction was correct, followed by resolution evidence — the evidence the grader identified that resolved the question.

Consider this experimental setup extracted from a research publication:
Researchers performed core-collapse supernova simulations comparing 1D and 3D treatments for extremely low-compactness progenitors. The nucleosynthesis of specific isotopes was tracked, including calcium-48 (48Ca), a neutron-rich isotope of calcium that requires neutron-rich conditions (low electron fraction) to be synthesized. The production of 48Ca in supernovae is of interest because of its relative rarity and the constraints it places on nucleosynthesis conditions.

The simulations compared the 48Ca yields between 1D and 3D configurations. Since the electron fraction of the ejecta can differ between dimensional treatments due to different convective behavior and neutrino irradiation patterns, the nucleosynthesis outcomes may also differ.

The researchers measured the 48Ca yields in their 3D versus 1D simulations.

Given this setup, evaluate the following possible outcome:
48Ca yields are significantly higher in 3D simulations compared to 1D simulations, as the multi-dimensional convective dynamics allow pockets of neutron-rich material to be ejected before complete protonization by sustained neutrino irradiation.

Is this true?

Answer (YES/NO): YES